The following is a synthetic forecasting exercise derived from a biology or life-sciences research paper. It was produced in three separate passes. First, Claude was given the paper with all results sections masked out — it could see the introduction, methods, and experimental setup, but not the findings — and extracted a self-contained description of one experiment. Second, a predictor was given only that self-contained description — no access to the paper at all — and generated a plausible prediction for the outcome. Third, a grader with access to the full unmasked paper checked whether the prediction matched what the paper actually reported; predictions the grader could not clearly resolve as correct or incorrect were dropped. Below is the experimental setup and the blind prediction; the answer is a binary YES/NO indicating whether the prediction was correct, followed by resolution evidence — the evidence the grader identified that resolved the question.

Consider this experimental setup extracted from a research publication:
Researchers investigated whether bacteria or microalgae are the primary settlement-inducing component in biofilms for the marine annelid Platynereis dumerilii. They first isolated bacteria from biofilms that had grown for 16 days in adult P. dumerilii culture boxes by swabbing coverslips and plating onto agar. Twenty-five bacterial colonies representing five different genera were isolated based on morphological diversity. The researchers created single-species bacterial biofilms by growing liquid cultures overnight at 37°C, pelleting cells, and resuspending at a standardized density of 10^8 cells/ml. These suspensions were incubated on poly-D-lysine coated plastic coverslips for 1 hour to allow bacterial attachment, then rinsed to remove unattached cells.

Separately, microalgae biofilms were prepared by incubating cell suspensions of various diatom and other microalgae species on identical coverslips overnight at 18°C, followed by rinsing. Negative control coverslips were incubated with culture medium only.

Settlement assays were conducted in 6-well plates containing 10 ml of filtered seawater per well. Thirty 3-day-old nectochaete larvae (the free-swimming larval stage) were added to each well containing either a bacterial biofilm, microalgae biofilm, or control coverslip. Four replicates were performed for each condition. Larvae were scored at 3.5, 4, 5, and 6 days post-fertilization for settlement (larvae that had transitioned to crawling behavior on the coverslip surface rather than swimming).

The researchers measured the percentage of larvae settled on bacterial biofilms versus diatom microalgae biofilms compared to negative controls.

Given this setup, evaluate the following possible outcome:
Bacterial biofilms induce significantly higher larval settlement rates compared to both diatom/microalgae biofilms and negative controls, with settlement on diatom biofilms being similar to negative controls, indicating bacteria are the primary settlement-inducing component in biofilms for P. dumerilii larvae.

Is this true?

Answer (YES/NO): NO